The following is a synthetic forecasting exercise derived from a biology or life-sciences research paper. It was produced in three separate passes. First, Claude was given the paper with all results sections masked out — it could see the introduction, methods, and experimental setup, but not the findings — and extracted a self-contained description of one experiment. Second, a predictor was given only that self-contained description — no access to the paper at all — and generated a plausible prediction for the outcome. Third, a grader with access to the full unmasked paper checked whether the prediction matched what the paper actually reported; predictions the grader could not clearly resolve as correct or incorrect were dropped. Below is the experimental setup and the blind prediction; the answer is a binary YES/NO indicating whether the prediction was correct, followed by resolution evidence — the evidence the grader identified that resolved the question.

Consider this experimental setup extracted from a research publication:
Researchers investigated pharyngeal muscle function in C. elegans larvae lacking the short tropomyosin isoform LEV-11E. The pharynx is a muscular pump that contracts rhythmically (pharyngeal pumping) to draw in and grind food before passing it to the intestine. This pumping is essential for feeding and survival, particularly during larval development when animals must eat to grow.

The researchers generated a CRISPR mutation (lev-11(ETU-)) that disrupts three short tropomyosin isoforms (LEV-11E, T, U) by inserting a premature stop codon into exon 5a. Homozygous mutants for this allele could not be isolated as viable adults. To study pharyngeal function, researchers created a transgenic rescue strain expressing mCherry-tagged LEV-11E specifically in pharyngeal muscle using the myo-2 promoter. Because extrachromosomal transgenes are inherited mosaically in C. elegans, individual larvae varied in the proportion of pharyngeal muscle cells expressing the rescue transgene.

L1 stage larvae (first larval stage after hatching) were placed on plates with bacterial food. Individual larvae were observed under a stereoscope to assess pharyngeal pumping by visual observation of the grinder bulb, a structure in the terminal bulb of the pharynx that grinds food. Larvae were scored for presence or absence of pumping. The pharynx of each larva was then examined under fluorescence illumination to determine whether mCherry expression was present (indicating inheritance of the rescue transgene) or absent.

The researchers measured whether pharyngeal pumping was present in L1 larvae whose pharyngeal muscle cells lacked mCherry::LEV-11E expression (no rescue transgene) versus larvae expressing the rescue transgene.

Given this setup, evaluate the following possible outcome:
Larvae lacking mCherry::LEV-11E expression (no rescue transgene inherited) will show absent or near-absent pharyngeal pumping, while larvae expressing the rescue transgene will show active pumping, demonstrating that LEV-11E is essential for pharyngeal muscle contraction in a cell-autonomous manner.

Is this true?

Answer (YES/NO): YES